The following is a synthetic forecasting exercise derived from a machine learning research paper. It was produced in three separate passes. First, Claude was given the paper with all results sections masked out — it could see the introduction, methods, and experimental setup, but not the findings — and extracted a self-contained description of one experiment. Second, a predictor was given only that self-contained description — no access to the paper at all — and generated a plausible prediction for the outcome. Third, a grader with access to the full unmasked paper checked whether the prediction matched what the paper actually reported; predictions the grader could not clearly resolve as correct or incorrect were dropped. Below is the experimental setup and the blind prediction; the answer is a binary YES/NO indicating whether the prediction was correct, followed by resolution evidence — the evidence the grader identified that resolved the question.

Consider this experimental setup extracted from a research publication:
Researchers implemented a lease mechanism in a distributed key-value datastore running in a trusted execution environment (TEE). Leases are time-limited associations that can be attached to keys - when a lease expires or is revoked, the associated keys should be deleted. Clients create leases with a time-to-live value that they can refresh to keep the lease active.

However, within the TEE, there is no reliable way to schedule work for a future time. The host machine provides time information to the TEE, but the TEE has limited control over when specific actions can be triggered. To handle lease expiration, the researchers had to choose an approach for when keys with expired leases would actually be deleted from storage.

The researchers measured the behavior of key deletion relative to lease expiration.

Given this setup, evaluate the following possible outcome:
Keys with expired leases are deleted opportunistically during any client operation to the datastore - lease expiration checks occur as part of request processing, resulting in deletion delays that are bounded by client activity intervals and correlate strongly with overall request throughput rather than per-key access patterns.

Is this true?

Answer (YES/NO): NO